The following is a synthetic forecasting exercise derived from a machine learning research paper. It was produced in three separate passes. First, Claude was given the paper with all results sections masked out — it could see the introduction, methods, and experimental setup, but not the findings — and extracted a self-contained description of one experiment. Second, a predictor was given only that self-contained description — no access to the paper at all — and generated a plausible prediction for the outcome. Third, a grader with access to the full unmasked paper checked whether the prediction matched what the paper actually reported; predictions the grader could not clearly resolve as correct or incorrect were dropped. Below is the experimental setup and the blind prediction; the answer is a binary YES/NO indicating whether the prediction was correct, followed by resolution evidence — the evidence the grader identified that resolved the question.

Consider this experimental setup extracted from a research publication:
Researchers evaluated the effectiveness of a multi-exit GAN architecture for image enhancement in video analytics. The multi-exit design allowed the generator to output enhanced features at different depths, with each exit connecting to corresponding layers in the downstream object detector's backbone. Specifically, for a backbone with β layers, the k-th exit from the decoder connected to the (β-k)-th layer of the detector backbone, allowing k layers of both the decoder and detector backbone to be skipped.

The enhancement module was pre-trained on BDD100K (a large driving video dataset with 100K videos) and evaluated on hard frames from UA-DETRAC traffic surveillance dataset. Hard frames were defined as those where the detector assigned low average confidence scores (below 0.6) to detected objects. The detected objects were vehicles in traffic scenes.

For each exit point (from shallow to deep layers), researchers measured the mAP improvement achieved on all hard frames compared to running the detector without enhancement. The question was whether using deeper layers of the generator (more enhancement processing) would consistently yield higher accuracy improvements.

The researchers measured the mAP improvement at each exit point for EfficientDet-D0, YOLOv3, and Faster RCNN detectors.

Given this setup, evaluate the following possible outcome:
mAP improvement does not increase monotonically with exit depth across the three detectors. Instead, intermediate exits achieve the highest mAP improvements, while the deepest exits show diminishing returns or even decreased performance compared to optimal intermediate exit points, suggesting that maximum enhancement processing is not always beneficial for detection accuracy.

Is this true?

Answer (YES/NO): NO